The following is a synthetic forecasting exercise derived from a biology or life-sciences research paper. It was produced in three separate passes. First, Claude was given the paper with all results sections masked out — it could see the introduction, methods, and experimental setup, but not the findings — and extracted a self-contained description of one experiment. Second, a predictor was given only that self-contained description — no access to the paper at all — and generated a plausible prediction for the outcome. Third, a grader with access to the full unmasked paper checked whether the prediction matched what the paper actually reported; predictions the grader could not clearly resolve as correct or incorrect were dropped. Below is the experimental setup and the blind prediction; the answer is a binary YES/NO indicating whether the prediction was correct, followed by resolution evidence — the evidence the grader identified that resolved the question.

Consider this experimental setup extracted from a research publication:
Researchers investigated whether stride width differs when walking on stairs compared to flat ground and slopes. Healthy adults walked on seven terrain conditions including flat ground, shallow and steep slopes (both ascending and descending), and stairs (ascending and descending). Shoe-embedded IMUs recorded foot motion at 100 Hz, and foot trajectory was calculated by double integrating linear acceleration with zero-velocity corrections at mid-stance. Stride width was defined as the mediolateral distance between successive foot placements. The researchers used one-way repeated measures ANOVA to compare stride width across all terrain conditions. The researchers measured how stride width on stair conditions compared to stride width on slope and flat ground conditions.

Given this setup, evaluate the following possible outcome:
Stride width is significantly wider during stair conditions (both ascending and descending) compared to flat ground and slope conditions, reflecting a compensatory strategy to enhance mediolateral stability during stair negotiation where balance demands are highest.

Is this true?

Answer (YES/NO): NO